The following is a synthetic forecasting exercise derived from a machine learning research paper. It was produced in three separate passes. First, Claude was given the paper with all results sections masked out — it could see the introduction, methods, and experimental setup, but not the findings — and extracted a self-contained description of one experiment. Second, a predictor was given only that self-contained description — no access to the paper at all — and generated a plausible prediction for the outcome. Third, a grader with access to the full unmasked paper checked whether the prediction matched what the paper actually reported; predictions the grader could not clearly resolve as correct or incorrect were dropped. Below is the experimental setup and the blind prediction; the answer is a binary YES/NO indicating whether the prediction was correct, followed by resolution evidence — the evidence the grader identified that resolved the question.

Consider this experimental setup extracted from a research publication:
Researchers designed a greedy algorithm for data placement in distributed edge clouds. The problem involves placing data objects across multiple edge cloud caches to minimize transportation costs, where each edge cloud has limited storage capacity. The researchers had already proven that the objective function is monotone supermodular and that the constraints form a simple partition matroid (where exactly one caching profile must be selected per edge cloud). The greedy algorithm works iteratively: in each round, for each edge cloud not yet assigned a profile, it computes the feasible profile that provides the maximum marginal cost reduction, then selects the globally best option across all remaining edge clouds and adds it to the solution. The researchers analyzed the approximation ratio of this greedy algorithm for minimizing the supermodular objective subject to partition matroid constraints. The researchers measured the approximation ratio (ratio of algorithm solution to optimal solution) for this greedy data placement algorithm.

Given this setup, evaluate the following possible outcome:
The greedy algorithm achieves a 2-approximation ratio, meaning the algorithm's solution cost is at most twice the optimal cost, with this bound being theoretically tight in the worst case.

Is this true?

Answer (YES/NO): NO